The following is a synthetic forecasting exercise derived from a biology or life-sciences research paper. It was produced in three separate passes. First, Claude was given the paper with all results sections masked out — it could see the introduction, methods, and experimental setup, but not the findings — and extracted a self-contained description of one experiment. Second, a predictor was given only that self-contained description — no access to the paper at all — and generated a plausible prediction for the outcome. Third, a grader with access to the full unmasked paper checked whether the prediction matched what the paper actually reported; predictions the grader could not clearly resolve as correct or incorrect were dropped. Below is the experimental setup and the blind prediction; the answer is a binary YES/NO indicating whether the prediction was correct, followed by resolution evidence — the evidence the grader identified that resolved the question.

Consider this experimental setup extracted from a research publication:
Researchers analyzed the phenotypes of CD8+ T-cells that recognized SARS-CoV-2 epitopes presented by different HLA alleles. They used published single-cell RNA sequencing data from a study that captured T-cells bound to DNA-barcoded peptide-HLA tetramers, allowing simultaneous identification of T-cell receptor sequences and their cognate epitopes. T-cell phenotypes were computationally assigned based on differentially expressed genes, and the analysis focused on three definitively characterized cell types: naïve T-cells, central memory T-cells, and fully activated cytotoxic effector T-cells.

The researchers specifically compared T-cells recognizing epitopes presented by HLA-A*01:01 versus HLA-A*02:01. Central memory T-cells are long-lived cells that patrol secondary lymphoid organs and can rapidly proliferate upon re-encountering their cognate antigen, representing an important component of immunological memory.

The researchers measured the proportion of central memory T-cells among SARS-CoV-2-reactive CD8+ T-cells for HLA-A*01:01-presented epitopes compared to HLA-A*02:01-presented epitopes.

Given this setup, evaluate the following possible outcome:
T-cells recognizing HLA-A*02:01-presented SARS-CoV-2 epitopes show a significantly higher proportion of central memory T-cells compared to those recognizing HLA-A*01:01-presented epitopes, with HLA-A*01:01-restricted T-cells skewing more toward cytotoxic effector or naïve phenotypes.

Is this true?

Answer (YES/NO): NO